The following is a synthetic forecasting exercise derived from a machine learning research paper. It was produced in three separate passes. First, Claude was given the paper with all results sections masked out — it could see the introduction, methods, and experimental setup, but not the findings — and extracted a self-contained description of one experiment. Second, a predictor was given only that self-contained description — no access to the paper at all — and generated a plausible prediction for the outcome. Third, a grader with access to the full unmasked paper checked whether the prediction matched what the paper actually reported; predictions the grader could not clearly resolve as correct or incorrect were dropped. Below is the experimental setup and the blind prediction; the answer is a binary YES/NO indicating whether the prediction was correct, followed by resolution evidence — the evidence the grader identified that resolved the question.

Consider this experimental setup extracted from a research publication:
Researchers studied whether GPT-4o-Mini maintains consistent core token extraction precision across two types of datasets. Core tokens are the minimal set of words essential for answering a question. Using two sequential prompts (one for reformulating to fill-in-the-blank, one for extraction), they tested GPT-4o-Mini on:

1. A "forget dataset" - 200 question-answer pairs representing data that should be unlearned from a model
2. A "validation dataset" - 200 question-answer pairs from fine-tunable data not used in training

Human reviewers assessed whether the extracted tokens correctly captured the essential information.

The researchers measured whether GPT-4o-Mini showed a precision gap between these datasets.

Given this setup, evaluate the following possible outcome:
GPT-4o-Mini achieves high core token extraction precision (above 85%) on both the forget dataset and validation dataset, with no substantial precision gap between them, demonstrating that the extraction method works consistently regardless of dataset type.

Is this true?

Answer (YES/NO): YES